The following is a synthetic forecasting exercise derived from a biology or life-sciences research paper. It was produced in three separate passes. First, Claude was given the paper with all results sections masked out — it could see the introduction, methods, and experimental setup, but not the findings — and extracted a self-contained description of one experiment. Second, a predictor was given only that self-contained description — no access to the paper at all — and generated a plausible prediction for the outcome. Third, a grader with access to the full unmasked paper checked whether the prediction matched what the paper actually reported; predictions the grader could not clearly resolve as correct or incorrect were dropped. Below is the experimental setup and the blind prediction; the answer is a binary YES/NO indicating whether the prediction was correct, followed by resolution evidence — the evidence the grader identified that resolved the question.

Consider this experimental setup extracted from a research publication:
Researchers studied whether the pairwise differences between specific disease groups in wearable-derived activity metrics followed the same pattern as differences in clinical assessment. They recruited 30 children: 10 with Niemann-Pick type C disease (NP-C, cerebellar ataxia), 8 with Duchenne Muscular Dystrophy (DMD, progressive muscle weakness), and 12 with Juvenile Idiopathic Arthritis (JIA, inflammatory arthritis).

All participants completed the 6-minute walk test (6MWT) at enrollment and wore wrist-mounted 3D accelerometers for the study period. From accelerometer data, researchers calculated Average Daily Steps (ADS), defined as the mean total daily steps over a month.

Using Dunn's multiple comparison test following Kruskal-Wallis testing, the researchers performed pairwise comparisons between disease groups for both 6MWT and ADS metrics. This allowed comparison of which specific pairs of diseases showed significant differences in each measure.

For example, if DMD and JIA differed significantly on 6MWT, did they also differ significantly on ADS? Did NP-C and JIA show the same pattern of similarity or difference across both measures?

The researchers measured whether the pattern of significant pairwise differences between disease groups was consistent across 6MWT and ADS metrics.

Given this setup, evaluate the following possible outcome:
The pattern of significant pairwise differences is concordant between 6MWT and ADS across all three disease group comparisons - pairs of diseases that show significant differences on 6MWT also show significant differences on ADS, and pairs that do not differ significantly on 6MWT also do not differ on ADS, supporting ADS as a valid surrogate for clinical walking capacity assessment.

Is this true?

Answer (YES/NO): NO